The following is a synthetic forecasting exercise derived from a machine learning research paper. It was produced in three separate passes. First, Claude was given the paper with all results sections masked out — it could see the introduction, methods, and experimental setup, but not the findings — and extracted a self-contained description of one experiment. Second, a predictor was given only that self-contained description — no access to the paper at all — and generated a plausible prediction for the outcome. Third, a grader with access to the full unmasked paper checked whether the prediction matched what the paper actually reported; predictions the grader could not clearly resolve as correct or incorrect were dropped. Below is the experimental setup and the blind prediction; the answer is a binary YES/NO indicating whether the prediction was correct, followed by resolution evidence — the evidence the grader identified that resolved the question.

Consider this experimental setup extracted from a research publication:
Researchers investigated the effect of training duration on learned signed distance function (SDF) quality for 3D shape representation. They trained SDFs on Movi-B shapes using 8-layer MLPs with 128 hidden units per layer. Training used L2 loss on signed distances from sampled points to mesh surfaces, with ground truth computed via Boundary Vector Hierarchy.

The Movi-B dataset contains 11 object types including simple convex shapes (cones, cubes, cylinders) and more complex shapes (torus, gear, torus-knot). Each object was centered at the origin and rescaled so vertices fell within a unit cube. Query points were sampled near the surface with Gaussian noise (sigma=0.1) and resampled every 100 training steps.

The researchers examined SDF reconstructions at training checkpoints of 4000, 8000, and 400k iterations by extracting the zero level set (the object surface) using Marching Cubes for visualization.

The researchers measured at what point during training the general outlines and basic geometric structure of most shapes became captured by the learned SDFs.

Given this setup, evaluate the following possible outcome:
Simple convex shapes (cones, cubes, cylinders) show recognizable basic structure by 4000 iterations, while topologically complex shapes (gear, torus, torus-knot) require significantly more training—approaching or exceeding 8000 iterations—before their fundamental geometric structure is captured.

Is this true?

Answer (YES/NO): NO